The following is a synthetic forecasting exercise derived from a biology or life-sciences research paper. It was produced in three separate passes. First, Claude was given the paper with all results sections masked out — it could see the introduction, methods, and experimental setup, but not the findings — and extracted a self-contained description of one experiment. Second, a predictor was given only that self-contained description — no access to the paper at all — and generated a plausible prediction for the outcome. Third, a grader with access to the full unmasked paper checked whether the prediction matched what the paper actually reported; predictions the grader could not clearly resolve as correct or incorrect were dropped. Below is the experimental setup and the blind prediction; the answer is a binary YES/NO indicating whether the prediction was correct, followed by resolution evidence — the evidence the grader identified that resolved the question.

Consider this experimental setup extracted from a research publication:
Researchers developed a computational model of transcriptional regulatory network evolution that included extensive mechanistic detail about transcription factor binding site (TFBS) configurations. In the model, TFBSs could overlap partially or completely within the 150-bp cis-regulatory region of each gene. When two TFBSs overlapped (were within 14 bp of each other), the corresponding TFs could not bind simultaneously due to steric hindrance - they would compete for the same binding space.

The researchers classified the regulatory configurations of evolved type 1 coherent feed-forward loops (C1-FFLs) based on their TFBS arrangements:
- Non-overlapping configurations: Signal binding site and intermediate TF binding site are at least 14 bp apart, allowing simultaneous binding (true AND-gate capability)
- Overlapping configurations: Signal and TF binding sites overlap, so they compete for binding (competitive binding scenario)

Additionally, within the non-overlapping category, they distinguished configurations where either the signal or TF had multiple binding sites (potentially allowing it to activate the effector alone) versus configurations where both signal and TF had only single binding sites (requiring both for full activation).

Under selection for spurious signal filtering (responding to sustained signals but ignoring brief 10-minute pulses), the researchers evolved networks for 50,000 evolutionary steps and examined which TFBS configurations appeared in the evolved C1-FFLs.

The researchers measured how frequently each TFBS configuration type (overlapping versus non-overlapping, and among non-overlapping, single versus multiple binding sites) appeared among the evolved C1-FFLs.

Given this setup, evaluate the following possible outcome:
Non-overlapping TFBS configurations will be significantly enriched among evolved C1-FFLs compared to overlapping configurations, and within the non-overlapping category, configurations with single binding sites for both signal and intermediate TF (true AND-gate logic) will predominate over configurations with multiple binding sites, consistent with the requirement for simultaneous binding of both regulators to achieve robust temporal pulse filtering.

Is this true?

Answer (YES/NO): YES